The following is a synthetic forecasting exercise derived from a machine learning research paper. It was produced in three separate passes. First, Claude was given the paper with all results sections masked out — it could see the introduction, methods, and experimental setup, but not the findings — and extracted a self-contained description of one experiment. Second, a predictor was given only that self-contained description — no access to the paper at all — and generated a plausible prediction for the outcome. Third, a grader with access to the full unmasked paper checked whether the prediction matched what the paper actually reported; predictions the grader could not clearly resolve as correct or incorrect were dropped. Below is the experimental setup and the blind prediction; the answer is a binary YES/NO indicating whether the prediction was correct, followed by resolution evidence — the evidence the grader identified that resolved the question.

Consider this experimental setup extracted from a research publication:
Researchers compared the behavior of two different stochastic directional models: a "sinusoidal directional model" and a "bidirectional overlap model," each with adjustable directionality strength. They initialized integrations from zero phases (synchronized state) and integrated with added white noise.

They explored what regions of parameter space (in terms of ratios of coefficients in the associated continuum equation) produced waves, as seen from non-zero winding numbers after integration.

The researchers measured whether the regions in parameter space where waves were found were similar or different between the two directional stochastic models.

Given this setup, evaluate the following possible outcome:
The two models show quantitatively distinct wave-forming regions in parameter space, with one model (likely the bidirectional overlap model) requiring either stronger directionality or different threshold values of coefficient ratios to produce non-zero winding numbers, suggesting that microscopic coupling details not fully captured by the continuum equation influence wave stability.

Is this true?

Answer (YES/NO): YES